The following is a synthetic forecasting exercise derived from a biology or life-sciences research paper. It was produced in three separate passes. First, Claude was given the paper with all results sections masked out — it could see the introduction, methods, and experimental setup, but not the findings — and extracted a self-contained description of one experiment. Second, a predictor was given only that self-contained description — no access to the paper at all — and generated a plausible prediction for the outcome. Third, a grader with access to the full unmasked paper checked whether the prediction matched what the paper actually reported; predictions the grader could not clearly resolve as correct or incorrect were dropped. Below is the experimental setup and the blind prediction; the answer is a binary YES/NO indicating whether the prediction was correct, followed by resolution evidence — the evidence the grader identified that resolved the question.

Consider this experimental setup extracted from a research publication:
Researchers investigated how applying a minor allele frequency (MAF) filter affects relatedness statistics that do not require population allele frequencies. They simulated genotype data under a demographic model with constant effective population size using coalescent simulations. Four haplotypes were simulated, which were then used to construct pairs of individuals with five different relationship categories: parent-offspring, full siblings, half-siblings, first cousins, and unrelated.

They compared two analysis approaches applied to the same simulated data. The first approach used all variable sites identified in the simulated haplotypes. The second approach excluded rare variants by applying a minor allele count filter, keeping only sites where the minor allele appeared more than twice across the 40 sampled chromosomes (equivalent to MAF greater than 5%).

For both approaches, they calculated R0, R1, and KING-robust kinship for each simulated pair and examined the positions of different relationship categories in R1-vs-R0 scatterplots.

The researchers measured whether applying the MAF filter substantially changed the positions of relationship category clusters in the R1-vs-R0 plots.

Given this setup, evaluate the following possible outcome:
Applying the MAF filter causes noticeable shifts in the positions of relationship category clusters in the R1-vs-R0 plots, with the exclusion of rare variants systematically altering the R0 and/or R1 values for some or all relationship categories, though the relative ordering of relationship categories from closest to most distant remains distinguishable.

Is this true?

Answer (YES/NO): NO